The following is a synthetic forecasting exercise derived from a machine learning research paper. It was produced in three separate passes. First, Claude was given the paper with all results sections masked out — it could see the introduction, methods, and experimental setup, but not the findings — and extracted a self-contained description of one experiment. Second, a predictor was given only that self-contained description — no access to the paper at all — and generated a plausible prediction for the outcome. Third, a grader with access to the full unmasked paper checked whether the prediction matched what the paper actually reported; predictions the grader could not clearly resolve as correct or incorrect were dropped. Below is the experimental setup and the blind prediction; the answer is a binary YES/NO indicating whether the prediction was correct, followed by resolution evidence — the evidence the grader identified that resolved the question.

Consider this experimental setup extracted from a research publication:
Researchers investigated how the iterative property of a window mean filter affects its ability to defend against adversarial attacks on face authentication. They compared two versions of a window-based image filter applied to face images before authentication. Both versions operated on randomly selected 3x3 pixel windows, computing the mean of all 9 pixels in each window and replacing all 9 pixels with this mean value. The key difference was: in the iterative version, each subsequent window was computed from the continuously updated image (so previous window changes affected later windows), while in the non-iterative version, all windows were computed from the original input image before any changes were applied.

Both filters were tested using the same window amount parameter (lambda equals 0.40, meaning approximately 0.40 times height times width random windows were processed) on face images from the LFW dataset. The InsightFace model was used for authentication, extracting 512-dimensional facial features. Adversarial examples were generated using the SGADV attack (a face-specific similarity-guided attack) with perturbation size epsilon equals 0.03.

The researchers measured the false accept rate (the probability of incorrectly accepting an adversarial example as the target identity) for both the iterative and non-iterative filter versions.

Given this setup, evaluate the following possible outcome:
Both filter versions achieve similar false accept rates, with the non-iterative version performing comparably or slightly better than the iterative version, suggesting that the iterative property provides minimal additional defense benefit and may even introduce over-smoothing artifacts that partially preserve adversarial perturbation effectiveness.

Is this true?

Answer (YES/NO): NO